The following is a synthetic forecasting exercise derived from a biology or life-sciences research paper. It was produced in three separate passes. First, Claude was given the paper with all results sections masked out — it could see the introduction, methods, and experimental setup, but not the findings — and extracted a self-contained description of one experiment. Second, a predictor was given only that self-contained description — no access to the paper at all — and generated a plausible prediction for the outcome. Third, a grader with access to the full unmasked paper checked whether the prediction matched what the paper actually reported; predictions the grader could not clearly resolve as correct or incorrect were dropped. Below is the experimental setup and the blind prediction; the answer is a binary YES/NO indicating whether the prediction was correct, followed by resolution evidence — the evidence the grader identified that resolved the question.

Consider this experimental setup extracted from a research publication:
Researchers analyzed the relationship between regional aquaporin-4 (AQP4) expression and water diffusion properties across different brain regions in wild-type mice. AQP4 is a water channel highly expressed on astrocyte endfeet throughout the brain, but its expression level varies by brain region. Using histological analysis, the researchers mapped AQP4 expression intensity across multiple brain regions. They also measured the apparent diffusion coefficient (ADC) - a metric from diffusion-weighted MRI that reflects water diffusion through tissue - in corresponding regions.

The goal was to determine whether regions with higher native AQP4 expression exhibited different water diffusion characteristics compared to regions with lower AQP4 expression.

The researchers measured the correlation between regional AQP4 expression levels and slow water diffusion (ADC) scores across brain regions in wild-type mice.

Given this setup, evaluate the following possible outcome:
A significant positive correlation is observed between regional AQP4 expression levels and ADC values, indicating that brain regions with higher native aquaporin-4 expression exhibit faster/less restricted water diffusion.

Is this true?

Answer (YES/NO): YES